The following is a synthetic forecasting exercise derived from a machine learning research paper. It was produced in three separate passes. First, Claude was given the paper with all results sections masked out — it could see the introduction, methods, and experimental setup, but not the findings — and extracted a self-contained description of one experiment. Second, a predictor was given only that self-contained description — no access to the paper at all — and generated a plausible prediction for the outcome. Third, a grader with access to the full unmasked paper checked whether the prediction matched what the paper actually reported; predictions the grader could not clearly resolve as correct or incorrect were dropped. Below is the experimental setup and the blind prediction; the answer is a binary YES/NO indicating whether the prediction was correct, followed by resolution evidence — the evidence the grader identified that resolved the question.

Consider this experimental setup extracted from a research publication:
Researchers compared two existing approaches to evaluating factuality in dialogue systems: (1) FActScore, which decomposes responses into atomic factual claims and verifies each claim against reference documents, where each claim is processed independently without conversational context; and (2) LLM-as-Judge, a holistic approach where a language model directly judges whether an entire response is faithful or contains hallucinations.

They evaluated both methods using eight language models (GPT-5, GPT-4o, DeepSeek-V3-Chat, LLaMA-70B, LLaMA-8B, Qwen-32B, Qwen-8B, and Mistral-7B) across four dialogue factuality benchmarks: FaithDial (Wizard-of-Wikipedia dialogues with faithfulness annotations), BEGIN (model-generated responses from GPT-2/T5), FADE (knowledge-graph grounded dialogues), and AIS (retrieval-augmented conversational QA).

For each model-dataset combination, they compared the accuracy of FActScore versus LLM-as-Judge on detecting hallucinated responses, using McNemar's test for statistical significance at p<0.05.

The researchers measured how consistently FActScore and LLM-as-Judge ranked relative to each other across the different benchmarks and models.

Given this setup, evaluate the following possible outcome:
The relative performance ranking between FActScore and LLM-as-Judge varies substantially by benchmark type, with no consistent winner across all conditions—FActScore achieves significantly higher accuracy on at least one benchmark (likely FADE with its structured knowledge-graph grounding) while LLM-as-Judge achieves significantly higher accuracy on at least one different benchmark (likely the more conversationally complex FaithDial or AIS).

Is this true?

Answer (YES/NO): NO